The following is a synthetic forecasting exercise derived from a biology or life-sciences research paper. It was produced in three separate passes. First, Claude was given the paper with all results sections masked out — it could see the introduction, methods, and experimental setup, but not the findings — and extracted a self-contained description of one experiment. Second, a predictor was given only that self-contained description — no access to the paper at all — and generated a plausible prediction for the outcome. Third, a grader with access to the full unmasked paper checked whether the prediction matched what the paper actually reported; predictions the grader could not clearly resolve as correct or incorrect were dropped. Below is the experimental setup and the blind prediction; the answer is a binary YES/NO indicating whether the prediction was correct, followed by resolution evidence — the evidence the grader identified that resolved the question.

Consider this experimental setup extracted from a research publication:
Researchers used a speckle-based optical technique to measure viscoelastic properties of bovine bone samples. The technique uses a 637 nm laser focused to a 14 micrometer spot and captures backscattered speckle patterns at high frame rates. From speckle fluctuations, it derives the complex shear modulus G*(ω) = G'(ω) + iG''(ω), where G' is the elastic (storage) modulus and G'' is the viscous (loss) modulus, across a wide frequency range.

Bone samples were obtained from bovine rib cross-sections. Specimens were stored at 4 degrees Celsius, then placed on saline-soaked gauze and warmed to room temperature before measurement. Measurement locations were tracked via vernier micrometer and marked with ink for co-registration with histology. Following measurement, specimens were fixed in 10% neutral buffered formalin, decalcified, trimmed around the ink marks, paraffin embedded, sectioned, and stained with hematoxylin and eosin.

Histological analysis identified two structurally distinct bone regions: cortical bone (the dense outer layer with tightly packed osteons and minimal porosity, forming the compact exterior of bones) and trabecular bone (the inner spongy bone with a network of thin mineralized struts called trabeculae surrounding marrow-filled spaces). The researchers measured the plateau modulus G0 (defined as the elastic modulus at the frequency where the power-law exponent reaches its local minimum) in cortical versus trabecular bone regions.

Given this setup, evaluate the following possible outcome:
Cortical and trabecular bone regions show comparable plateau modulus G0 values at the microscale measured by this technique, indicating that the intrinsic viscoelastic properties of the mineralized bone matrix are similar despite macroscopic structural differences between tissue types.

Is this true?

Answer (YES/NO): NO